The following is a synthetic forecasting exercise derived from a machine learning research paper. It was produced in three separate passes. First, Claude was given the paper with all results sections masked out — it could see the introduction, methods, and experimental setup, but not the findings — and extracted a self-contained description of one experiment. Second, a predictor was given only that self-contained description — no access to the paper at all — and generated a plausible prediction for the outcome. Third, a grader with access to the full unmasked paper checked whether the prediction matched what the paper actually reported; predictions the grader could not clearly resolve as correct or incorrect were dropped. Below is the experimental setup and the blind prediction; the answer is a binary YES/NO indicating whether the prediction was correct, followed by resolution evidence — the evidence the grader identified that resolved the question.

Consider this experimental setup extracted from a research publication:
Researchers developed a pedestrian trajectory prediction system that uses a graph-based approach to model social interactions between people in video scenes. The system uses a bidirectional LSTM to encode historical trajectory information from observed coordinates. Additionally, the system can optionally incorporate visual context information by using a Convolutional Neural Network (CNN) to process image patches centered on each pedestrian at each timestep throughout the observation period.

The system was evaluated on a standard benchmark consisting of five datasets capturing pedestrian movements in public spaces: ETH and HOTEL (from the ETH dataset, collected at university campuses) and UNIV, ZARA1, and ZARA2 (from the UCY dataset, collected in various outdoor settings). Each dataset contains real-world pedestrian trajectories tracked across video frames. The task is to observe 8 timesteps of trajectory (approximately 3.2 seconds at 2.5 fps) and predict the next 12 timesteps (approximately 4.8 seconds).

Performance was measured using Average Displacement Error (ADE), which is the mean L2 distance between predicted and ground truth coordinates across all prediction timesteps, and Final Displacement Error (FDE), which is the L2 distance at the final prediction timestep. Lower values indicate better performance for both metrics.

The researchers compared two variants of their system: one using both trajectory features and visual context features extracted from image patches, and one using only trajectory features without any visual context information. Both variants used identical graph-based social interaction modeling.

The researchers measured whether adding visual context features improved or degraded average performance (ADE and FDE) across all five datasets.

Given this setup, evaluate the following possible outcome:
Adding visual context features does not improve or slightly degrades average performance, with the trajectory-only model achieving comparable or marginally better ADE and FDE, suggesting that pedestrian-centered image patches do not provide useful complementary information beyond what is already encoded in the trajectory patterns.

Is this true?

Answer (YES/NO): YES